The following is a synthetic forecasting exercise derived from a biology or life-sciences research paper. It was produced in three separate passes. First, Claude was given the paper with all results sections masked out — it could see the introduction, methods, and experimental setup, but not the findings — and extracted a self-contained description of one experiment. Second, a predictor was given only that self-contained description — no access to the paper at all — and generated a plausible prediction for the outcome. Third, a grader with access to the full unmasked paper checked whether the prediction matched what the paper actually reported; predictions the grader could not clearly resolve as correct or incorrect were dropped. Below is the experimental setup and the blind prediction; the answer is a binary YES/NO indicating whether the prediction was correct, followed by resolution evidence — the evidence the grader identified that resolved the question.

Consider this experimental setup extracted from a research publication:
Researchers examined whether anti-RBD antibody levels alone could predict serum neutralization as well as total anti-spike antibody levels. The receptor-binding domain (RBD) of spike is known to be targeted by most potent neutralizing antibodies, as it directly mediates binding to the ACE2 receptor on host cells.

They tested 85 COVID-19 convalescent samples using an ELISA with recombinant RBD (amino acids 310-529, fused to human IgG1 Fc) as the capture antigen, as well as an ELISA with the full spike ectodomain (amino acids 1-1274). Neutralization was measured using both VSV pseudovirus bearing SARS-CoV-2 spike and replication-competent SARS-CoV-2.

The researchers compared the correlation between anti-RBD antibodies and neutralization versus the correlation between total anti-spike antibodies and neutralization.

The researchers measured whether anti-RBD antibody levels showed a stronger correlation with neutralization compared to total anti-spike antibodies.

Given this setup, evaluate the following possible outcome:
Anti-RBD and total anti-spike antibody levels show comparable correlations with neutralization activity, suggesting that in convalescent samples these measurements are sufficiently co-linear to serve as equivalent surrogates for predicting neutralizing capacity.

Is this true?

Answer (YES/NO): YES